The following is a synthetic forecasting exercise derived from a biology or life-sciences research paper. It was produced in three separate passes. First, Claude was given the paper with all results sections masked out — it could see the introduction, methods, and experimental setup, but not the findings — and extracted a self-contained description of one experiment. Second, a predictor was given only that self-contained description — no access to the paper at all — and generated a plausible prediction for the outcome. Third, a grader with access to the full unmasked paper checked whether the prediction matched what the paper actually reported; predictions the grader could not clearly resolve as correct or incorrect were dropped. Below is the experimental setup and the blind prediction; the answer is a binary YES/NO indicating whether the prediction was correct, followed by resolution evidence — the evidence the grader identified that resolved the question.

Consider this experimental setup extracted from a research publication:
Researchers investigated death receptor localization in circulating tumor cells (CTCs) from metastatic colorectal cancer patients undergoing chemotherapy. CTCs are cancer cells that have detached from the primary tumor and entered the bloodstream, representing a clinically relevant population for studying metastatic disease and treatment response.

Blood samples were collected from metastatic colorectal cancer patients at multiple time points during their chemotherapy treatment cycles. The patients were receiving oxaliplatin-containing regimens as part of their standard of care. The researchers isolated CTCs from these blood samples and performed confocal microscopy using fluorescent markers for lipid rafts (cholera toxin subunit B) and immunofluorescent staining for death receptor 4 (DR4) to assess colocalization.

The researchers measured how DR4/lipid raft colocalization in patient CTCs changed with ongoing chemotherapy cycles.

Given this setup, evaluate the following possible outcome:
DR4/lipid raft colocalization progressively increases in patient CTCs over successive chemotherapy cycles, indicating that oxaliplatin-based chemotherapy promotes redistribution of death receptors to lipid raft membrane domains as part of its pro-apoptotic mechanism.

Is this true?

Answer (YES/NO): NO